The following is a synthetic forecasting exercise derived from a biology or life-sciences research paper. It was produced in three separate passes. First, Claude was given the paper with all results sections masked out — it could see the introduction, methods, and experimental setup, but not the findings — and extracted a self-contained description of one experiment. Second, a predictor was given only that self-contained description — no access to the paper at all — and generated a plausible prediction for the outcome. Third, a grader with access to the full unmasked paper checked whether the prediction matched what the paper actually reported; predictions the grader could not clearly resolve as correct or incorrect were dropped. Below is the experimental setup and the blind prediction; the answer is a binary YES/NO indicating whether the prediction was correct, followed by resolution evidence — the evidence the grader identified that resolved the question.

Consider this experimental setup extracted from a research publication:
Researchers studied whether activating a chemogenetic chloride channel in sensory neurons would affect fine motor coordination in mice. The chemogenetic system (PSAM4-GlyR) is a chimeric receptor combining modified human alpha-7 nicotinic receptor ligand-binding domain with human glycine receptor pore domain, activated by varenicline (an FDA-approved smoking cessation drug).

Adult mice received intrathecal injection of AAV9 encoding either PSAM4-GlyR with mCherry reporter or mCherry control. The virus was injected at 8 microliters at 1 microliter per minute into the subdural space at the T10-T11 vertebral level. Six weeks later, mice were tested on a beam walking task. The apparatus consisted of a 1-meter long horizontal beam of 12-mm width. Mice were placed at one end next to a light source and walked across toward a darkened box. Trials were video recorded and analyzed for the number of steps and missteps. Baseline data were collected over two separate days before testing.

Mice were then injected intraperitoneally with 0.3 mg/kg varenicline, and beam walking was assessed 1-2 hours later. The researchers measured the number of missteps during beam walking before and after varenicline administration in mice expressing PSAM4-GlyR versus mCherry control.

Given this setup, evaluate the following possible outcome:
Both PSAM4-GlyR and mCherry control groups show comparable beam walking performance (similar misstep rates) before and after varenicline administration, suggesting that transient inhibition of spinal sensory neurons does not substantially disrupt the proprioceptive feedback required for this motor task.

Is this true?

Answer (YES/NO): YES